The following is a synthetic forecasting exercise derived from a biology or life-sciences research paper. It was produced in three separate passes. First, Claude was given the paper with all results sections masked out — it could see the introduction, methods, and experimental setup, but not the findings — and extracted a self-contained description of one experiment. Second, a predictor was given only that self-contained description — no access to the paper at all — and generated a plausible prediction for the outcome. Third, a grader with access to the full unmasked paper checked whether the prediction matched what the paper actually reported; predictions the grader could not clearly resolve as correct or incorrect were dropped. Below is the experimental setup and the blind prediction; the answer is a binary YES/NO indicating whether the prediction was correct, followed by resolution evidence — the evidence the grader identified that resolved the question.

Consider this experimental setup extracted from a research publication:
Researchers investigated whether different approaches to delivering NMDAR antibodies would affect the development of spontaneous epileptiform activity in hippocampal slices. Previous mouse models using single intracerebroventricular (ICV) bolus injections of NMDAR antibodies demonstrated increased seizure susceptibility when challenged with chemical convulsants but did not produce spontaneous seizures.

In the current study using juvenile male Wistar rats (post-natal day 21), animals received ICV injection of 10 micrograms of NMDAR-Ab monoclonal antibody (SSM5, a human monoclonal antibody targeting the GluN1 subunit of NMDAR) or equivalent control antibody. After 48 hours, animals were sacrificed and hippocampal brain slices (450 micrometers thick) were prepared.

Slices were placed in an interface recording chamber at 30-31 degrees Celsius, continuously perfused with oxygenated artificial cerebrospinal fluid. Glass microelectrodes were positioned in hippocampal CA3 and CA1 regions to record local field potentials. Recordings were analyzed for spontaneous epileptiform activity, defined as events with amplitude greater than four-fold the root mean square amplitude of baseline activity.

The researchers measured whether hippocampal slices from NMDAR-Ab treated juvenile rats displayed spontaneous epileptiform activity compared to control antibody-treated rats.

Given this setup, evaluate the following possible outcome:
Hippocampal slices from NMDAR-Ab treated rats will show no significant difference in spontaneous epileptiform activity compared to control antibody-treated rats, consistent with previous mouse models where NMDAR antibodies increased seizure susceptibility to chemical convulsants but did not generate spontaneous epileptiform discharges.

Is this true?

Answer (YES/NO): NO